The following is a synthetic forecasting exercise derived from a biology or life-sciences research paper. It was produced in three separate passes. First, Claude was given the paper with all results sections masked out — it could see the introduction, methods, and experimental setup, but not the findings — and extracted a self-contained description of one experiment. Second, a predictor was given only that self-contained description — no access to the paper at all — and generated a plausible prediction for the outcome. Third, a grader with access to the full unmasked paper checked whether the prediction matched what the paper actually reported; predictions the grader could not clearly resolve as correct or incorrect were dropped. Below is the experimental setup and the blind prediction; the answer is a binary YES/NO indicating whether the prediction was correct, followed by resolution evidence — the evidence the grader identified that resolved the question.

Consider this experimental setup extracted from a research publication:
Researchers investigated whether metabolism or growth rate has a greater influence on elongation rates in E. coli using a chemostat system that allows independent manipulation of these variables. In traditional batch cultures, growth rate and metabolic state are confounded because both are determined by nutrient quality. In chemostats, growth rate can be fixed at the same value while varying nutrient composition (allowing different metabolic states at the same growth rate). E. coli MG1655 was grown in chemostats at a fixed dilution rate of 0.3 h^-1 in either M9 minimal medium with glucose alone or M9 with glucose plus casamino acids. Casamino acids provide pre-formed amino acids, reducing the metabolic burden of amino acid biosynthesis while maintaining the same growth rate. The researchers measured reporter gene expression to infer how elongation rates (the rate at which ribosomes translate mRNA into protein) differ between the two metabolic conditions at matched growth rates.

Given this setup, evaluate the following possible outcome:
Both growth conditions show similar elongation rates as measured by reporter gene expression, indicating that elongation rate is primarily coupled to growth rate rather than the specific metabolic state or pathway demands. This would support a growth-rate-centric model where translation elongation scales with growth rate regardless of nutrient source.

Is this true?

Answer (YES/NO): YES